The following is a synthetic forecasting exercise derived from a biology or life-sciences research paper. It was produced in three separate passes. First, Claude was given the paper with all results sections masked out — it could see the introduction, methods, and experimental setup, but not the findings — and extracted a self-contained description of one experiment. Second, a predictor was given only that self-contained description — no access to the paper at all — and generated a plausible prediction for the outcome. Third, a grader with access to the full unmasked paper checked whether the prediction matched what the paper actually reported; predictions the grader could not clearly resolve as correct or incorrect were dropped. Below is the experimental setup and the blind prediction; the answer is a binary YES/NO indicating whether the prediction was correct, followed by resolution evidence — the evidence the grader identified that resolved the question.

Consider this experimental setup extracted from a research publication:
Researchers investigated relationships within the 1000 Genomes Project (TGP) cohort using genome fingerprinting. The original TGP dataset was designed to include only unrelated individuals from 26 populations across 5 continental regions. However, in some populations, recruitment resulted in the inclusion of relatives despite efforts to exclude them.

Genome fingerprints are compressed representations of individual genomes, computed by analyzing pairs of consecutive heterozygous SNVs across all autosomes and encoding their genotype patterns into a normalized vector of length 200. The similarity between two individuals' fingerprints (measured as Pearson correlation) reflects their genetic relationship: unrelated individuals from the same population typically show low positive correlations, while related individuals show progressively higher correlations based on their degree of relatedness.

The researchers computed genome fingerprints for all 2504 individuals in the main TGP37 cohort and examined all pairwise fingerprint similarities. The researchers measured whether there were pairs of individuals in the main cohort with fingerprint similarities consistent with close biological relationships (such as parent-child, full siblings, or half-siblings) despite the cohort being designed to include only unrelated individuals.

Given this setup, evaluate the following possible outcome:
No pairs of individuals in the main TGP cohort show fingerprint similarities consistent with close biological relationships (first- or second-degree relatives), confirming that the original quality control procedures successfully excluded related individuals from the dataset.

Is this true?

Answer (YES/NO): NO